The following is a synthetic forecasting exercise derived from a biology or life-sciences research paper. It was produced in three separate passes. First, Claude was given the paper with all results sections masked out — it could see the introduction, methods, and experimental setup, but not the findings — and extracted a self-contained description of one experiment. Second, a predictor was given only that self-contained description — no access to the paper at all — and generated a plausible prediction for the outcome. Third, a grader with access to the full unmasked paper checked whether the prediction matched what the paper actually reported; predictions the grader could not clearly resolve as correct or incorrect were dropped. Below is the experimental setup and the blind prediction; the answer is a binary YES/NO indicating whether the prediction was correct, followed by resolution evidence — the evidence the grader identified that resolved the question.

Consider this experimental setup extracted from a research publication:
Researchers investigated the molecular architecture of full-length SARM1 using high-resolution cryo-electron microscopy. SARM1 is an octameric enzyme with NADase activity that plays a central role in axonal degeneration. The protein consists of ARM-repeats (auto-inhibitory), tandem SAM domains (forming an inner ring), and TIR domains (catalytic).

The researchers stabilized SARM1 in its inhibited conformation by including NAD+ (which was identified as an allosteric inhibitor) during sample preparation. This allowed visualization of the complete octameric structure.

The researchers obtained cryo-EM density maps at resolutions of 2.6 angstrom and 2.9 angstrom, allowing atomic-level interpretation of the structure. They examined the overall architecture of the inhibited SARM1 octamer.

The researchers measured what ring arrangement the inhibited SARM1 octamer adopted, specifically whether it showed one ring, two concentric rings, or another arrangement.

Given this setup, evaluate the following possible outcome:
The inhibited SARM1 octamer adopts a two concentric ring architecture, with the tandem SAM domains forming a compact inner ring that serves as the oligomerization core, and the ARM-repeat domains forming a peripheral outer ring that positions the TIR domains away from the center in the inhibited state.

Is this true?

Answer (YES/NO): YES